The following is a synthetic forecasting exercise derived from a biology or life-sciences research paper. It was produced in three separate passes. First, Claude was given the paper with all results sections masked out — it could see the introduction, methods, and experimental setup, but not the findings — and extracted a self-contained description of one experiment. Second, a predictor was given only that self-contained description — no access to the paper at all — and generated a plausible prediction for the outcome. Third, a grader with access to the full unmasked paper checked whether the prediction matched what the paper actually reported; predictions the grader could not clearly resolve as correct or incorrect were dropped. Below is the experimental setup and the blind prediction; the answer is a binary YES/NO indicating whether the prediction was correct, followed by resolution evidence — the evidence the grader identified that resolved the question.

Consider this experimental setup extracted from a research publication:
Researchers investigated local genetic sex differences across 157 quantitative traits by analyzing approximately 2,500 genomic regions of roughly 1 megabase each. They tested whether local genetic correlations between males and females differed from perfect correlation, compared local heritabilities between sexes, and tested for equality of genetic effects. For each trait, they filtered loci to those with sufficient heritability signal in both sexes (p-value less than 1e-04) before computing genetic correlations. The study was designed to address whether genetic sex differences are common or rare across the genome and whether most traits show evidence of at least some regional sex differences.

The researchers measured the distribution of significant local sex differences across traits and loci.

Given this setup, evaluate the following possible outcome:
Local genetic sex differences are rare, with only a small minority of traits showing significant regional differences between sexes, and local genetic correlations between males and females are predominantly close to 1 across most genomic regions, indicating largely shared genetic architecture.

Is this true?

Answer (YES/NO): NO